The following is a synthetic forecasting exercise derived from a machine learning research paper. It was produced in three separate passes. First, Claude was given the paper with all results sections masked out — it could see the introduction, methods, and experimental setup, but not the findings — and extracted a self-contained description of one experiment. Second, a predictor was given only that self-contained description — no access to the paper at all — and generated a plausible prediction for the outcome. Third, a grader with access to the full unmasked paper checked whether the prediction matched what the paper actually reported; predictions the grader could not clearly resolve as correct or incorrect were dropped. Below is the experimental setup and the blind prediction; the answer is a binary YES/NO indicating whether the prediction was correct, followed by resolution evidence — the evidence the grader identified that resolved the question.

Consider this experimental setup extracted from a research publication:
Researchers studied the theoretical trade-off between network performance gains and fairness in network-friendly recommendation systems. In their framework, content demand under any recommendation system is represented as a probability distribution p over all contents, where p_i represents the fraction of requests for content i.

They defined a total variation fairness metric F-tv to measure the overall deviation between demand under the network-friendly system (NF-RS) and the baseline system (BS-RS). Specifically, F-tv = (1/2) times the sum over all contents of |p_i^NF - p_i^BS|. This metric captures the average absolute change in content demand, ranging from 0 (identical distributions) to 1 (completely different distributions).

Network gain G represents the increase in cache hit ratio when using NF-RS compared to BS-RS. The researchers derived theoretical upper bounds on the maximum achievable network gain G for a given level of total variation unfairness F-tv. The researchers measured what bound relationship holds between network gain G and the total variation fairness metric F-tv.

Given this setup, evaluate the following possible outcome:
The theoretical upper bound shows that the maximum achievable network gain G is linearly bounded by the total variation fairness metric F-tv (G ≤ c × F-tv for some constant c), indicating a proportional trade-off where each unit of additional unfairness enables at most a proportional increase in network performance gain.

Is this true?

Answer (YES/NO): YES